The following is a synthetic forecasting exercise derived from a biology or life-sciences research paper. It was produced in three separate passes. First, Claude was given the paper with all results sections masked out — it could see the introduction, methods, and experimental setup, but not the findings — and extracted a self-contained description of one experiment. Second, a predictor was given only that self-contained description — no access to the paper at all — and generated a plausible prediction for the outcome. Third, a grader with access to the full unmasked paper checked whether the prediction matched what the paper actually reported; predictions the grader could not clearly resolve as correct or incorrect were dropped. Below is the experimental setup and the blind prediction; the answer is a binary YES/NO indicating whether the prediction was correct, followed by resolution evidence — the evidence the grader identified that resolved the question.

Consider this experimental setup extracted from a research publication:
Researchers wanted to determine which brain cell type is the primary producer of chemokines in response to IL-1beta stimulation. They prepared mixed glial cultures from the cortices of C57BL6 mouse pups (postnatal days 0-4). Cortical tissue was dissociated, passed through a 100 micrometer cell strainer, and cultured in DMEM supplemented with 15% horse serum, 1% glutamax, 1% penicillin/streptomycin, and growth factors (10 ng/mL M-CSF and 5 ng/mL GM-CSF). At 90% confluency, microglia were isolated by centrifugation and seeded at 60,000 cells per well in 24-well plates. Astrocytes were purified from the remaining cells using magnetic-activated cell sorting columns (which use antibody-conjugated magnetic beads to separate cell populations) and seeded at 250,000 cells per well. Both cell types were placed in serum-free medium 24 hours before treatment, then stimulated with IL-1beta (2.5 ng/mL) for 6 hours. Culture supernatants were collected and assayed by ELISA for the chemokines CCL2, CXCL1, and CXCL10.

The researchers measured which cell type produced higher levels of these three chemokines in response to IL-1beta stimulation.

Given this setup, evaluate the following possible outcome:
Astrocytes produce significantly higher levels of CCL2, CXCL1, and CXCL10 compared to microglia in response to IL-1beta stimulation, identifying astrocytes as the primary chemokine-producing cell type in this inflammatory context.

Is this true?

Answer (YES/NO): NO